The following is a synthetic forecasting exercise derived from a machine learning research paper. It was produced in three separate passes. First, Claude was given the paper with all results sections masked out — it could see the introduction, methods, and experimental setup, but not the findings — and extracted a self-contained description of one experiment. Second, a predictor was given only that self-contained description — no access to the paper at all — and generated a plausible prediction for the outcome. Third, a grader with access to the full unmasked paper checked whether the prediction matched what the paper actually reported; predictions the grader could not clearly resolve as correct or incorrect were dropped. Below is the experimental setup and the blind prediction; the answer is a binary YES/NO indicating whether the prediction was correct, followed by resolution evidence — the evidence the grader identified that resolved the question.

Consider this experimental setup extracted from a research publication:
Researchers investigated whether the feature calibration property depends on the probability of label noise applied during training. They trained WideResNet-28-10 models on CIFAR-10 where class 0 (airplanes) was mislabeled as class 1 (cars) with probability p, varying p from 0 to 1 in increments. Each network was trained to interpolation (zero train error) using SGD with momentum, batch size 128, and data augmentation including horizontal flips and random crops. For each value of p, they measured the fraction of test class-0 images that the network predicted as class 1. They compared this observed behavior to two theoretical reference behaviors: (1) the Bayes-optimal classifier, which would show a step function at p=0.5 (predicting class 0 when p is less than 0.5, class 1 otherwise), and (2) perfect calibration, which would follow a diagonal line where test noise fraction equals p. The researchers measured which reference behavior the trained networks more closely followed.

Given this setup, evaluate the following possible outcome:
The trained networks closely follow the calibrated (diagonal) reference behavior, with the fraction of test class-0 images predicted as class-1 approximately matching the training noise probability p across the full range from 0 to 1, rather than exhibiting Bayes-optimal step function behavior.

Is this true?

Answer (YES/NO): YES